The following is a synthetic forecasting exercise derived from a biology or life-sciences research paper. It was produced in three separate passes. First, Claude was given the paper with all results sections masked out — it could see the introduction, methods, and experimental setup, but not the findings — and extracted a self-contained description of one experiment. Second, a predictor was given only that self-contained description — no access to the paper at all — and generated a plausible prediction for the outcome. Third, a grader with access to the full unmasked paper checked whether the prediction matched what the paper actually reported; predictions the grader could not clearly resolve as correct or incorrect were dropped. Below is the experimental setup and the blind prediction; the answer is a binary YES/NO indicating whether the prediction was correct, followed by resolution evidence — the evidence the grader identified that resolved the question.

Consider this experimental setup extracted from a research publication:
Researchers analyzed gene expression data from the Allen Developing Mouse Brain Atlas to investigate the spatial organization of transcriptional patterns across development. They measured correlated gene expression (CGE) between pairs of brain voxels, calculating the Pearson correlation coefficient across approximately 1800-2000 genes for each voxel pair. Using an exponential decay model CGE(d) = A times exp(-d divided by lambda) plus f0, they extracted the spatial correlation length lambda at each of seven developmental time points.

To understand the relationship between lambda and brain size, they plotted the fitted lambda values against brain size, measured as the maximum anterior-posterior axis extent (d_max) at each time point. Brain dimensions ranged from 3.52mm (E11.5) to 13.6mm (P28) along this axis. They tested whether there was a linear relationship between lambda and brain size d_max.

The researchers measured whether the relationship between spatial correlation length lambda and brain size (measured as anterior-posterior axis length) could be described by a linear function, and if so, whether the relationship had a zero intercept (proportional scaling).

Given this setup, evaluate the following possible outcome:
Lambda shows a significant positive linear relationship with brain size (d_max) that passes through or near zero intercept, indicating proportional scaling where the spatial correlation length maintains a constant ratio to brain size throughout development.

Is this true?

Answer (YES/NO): NO